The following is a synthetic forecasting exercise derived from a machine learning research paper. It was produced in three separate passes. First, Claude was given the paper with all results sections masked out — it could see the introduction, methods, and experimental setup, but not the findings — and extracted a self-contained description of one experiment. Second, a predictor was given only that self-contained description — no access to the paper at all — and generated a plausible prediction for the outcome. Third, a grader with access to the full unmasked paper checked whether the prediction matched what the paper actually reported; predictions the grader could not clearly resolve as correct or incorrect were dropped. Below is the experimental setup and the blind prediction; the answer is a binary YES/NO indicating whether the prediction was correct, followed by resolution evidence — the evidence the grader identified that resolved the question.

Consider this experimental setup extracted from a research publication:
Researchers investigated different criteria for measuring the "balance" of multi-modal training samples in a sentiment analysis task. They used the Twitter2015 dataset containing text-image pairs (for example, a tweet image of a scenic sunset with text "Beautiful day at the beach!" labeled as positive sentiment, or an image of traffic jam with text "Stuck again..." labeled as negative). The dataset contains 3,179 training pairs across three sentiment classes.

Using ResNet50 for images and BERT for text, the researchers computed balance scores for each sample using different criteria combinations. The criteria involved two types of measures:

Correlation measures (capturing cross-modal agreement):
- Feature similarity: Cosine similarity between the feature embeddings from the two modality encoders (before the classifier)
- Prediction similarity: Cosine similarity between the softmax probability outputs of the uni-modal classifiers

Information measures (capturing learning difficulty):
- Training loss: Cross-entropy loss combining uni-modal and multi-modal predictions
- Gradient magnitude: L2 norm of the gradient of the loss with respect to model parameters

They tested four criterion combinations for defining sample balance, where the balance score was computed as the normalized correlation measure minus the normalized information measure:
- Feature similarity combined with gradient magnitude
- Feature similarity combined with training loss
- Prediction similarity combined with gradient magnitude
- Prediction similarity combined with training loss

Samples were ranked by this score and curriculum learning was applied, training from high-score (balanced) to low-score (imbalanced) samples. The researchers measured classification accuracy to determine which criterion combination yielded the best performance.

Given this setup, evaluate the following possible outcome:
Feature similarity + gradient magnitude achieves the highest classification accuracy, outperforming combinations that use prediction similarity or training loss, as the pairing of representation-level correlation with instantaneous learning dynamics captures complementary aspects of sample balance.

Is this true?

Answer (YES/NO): NO